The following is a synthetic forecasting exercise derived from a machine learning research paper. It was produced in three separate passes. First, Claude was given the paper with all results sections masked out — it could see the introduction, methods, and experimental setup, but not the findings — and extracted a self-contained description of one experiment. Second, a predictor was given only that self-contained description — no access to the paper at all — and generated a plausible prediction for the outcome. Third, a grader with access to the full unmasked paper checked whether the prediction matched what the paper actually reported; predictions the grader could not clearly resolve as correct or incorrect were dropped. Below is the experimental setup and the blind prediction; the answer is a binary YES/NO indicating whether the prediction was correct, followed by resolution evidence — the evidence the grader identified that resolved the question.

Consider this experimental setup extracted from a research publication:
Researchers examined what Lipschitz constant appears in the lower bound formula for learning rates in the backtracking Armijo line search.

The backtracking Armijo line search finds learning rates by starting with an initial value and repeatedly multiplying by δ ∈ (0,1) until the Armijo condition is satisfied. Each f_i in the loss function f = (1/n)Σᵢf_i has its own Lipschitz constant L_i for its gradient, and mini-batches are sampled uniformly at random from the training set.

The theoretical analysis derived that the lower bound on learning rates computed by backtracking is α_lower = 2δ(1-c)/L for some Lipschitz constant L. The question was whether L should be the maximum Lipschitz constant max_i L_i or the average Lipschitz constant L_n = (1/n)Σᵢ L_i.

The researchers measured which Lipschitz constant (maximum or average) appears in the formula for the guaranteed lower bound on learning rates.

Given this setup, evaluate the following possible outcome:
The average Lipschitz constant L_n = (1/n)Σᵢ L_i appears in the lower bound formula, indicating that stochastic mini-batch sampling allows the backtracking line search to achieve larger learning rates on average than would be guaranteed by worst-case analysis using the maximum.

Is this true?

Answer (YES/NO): NO